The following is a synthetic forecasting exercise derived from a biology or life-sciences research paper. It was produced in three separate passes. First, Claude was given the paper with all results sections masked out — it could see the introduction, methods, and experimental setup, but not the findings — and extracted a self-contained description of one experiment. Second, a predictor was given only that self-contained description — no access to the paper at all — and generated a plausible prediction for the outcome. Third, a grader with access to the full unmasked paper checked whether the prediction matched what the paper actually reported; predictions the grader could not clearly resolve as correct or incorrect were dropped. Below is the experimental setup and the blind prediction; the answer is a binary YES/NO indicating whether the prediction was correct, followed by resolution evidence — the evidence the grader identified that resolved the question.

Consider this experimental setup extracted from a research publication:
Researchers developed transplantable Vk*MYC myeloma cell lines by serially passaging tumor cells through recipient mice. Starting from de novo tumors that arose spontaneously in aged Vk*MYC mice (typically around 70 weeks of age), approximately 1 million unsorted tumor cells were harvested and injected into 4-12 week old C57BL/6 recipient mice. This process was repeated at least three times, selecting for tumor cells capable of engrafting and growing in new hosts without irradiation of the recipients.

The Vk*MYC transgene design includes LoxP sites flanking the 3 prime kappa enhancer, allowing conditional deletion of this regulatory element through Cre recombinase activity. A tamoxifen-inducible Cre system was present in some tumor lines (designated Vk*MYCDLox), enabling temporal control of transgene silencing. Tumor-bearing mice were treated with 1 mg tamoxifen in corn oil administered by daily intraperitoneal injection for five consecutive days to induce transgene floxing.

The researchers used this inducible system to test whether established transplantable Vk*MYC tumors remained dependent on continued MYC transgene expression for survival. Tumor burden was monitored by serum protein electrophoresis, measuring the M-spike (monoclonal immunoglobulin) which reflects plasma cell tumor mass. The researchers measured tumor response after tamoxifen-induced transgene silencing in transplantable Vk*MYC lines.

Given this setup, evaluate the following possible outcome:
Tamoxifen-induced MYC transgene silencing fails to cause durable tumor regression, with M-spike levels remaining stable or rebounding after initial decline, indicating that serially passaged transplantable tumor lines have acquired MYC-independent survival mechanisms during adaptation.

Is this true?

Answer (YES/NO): NO